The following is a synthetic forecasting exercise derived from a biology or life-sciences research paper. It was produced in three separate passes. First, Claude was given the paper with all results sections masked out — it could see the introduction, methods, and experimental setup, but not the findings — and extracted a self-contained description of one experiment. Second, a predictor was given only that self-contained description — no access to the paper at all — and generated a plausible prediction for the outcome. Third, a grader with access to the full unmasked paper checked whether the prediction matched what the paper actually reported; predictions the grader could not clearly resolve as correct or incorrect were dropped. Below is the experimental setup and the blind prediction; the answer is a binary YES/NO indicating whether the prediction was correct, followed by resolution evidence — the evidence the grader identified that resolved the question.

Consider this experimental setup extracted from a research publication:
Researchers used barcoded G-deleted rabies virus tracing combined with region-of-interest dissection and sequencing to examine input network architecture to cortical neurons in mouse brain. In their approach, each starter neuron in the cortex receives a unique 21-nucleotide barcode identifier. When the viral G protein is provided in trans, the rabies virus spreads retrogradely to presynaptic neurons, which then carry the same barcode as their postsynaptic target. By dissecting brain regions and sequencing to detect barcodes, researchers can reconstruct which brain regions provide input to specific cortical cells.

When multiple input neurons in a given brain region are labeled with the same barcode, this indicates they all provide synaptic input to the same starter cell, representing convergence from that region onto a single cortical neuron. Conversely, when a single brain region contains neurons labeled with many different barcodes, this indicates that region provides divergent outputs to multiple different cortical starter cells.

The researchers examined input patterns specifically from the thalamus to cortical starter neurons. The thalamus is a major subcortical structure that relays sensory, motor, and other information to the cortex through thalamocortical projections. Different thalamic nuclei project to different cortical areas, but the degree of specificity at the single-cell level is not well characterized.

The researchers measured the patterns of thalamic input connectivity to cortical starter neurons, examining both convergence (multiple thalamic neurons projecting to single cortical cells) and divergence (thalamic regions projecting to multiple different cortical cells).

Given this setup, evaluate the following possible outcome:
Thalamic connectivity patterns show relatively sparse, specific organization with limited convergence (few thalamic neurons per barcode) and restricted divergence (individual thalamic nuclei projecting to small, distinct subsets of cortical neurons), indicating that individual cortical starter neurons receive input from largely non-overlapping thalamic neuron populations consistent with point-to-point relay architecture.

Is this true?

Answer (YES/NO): NO